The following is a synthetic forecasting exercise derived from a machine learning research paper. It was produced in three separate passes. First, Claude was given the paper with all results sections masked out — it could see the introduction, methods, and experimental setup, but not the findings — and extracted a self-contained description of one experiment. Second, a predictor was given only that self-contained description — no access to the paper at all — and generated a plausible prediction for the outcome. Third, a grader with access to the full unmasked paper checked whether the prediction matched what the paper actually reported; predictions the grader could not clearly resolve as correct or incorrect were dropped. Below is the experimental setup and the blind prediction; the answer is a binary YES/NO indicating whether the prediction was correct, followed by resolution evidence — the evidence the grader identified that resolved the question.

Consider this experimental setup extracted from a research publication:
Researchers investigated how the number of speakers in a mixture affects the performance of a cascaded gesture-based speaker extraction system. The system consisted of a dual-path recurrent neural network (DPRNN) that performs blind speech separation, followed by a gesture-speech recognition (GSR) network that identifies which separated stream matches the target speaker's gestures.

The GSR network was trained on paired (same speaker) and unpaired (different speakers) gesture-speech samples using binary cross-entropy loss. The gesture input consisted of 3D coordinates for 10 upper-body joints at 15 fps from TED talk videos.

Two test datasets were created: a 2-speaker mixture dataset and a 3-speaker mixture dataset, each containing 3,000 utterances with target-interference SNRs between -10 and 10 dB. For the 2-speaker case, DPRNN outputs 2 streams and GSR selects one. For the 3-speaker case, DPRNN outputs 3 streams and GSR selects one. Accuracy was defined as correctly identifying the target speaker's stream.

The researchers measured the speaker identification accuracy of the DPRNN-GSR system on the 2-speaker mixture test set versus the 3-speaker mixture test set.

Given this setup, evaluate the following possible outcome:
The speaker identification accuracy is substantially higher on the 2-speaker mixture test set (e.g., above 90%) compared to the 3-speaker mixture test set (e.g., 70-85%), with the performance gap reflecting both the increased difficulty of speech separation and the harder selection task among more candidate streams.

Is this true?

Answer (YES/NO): NO